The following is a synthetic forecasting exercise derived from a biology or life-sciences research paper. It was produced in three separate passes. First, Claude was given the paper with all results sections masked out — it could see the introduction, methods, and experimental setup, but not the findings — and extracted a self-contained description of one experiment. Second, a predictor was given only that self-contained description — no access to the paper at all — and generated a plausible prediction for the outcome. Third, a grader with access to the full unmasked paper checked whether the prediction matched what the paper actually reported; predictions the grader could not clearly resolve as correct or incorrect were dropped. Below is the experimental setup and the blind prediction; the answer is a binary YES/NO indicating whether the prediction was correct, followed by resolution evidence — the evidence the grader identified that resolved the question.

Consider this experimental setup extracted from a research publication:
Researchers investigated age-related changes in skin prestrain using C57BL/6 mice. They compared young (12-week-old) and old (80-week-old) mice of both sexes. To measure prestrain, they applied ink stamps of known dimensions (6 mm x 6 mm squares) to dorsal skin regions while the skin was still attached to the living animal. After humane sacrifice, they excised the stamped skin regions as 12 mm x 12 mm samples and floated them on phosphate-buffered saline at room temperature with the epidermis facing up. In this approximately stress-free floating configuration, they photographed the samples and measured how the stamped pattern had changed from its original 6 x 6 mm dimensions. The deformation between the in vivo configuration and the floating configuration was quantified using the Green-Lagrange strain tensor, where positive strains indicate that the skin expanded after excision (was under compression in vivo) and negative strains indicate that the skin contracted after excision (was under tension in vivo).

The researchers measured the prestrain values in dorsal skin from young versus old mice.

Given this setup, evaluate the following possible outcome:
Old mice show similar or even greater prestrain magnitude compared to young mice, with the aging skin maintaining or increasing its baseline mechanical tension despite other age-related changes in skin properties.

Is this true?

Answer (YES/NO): YES